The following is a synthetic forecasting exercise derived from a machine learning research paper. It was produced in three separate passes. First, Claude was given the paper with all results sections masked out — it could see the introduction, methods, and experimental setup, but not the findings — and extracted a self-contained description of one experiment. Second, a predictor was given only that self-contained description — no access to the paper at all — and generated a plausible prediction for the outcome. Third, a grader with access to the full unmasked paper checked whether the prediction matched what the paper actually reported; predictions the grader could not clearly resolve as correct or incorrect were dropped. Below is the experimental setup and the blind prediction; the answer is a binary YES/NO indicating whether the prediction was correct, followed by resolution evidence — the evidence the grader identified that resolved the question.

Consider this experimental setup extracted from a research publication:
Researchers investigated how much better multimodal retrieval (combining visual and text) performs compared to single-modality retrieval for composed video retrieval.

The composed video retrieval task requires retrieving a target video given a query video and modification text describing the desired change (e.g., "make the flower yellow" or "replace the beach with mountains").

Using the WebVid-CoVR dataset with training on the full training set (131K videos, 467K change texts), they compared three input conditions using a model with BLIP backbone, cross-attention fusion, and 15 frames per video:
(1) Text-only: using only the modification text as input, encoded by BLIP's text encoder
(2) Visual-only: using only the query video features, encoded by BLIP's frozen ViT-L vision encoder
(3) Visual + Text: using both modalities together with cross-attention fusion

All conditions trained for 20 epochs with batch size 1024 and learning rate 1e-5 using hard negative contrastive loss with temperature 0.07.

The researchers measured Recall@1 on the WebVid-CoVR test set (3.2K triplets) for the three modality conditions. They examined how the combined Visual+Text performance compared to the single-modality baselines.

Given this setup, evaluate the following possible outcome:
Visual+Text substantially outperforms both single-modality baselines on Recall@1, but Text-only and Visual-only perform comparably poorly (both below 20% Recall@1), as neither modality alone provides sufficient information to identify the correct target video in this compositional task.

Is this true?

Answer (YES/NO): NO